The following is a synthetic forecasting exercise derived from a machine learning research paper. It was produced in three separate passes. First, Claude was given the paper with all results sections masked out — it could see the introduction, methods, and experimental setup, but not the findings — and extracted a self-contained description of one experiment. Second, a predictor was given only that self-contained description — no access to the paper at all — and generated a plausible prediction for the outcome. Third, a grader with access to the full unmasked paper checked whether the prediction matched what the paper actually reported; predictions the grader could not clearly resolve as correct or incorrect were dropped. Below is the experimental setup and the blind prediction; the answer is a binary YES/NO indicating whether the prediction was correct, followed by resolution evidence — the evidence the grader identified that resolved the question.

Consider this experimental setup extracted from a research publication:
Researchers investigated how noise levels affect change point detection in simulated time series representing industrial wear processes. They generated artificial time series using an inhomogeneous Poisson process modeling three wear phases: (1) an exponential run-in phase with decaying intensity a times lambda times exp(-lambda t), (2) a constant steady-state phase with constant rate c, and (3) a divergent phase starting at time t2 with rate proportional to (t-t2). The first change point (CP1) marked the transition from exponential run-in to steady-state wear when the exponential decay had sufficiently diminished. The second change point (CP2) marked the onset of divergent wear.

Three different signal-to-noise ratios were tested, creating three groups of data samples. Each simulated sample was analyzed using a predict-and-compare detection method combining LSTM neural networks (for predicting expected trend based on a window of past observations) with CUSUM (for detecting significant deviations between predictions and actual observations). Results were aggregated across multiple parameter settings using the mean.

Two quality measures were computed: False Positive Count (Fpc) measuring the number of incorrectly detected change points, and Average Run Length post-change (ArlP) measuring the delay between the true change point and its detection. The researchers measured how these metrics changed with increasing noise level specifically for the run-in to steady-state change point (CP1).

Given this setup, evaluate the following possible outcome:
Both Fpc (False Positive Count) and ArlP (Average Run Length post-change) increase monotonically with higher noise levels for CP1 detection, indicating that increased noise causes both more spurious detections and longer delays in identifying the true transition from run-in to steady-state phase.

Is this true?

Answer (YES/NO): NO